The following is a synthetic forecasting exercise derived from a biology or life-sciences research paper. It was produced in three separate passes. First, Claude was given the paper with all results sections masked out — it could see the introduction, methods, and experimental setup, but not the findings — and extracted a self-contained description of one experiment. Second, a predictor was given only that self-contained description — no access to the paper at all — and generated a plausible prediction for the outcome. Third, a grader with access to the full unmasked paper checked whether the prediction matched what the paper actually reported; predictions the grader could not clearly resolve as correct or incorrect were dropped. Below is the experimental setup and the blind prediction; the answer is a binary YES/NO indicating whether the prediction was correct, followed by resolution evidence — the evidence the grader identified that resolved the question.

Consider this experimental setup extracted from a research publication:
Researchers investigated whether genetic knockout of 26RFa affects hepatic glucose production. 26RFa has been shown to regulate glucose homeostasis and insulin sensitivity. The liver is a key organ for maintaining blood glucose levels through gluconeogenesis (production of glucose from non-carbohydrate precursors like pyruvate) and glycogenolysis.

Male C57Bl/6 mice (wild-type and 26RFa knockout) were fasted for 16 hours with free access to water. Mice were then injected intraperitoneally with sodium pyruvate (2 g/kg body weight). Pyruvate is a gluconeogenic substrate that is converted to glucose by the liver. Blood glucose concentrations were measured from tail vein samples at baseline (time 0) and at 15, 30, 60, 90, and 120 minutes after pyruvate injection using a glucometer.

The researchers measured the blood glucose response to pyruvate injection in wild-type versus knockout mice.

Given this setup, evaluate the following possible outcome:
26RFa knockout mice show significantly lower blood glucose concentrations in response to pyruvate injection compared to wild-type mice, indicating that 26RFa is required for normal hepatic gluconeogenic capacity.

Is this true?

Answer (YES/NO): NO